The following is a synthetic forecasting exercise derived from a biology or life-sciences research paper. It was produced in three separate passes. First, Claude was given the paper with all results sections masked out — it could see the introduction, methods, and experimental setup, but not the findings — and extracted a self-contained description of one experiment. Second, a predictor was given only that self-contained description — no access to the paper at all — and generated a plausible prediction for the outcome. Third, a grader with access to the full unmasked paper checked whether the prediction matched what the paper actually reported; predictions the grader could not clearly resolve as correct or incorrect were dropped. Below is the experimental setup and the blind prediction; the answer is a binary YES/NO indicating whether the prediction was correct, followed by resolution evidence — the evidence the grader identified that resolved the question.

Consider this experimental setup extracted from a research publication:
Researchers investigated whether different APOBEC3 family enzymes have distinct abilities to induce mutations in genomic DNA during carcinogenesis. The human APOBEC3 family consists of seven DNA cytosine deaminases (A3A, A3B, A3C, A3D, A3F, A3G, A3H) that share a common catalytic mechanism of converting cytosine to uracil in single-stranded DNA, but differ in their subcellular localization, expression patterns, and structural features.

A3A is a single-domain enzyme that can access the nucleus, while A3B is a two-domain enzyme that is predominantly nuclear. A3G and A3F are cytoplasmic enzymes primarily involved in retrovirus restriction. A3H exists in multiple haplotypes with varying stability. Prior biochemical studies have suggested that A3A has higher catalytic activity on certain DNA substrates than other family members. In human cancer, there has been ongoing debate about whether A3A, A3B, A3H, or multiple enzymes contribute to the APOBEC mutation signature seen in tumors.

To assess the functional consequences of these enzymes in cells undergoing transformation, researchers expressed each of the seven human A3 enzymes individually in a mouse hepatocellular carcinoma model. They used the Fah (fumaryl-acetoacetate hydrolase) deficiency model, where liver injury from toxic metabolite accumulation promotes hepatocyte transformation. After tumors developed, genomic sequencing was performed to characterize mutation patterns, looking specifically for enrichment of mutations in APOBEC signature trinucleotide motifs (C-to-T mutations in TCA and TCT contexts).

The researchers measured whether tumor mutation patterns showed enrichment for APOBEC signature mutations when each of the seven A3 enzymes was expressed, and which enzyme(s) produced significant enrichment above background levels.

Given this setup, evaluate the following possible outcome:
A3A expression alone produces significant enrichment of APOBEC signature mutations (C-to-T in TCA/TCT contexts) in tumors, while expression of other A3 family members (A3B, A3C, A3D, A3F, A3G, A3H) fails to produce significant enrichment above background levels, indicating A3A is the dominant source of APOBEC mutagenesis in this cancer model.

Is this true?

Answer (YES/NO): YES